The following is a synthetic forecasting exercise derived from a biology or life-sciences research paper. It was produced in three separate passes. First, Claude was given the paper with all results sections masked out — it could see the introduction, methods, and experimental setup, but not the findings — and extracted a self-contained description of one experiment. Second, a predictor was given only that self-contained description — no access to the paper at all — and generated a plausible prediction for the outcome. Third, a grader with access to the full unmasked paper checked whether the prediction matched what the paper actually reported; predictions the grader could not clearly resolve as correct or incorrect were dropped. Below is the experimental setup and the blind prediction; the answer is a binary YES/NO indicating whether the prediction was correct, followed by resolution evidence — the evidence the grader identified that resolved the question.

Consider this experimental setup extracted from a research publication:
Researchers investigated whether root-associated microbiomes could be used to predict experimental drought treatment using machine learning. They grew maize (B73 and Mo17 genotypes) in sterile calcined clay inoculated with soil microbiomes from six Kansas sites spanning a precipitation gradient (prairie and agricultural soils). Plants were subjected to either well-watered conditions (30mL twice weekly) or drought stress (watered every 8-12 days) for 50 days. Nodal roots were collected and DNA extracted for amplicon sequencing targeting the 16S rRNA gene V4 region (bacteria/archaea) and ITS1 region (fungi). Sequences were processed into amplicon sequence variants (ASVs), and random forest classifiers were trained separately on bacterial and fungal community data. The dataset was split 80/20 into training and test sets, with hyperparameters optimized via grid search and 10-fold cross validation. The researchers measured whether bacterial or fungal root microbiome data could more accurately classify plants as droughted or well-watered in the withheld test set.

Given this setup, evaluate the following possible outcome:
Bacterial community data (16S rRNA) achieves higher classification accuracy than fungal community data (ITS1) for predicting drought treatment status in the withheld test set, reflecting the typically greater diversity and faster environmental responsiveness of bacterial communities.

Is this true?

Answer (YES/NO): YES